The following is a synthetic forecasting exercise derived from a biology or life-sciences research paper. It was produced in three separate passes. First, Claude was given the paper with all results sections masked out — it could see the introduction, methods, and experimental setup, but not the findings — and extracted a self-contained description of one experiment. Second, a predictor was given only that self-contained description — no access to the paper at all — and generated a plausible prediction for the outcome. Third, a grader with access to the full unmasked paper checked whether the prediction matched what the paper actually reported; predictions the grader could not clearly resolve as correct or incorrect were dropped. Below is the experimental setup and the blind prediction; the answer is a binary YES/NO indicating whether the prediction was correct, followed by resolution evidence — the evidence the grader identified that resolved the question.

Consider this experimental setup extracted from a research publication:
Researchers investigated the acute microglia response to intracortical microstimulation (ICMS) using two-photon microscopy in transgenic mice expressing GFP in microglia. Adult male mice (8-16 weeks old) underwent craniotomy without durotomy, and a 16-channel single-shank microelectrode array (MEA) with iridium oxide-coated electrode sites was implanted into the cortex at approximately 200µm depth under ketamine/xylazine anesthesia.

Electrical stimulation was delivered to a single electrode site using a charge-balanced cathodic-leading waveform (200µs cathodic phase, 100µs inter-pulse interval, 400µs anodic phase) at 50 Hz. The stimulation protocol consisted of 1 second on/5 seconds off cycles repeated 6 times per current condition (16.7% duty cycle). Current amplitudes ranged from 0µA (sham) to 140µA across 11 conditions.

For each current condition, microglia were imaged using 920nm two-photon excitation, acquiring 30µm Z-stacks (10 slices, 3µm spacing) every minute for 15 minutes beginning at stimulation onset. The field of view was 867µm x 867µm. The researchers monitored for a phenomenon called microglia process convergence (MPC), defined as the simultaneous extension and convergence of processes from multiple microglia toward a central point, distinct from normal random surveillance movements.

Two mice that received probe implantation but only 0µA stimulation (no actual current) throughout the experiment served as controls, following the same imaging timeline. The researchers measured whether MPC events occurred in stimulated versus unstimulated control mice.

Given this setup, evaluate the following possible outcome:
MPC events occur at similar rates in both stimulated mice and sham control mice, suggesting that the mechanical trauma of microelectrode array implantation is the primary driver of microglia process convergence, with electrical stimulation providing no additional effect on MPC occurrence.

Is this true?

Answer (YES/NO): NO